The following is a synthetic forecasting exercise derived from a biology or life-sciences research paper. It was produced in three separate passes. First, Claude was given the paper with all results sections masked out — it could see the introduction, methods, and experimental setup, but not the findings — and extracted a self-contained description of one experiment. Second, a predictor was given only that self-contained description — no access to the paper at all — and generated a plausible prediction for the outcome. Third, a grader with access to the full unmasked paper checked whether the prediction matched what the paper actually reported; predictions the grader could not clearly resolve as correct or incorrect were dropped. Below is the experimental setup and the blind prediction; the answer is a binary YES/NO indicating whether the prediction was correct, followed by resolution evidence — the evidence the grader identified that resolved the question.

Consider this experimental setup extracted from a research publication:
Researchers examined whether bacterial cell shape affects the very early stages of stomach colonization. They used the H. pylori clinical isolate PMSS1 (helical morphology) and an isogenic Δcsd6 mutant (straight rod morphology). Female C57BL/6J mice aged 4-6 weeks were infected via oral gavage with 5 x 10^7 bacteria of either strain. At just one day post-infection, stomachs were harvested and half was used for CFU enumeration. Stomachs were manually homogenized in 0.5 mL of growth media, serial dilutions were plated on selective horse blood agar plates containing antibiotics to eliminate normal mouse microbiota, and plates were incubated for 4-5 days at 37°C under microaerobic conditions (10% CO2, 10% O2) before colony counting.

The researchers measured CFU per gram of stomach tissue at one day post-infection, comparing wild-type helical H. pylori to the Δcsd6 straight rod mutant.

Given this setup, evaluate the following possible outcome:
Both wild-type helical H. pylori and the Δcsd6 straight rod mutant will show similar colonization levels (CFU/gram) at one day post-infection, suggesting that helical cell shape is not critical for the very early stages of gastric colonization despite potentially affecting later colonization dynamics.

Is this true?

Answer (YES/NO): NO